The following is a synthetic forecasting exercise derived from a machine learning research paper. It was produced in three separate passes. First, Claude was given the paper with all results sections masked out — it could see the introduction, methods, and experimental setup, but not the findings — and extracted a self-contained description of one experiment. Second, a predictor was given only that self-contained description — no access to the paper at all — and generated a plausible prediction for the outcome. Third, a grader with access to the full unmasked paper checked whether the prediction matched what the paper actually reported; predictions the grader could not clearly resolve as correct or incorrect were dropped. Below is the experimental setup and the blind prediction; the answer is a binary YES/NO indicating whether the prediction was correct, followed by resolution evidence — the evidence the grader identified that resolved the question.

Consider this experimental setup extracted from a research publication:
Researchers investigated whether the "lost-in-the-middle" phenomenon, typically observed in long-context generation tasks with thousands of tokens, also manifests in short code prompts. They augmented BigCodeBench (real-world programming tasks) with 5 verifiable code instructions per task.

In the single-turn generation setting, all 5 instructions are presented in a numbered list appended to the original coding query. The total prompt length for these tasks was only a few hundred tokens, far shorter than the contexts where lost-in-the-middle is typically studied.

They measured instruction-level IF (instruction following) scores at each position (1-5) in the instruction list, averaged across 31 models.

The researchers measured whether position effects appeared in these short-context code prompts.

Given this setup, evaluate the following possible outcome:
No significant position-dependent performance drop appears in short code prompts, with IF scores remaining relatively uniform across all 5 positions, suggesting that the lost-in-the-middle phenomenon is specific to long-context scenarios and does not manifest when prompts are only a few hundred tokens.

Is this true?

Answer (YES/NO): NO